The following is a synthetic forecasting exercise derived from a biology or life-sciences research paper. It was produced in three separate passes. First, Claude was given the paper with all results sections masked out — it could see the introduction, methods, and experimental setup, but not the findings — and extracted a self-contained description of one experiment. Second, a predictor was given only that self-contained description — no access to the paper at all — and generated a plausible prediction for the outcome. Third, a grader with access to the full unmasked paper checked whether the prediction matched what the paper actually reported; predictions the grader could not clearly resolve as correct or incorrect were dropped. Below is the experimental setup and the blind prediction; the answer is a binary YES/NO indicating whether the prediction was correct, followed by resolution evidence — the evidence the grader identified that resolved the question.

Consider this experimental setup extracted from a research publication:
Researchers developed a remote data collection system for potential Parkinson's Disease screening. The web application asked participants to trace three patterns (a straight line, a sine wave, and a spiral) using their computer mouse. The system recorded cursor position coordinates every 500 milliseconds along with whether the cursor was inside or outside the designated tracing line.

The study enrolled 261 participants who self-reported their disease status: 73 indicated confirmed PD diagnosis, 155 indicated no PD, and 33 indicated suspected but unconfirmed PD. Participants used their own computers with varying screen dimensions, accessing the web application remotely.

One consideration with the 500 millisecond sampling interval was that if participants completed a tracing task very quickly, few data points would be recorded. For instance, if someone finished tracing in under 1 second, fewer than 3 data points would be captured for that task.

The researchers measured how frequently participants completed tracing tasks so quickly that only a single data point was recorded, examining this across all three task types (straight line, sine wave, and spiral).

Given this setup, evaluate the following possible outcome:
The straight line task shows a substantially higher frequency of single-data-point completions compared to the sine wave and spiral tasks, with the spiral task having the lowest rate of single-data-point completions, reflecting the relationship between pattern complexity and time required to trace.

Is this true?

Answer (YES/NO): NO